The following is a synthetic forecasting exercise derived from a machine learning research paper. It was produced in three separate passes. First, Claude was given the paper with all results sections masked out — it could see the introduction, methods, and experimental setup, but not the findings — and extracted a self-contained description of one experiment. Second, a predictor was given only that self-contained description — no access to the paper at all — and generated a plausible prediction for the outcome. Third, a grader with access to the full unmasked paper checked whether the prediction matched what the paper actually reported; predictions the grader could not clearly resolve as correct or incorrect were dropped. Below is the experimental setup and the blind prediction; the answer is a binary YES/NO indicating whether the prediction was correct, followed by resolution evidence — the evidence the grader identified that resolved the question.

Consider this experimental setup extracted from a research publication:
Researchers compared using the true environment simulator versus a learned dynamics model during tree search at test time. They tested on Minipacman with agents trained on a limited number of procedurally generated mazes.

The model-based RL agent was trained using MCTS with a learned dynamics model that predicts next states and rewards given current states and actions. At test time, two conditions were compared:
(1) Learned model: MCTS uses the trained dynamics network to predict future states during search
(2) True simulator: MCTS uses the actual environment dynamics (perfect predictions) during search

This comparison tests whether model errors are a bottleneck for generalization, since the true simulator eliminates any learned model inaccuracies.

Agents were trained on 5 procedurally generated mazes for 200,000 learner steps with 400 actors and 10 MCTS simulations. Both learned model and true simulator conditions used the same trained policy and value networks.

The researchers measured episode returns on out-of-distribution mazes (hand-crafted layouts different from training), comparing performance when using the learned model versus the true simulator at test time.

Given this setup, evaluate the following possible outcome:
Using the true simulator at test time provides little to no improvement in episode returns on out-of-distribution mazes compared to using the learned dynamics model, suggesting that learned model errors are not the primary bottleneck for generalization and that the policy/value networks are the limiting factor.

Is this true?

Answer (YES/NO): NO